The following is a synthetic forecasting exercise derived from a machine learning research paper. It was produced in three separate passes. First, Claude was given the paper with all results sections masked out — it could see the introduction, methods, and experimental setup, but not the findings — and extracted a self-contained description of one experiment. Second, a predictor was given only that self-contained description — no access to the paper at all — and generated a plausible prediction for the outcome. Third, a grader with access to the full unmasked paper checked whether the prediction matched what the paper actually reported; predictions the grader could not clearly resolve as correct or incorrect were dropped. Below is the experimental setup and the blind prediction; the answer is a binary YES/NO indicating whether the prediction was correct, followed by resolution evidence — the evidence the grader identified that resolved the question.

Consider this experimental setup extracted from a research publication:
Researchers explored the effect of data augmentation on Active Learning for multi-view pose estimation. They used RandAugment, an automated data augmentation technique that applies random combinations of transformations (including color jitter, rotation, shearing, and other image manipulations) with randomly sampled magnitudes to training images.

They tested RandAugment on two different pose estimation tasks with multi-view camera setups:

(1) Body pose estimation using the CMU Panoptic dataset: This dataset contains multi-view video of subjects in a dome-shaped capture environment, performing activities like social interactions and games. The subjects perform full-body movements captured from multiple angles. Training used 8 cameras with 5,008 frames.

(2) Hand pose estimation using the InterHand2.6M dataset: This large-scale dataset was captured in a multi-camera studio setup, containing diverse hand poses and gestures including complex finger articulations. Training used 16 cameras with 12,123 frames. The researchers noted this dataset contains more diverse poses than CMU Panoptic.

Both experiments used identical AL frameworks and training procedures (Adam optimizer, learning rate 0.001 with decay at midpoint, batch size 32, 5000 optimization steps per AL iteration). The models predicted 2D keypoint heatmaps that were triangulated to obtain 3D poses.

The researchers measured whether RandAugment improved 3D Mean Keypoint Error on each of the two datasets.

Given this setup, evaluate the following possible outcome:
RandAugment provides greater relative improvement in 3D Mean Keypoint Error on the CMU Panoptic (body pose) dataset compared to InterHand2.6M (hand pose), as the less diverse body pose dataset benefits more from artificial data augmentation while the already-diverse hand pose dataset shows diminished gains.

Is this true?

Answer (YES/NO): YES